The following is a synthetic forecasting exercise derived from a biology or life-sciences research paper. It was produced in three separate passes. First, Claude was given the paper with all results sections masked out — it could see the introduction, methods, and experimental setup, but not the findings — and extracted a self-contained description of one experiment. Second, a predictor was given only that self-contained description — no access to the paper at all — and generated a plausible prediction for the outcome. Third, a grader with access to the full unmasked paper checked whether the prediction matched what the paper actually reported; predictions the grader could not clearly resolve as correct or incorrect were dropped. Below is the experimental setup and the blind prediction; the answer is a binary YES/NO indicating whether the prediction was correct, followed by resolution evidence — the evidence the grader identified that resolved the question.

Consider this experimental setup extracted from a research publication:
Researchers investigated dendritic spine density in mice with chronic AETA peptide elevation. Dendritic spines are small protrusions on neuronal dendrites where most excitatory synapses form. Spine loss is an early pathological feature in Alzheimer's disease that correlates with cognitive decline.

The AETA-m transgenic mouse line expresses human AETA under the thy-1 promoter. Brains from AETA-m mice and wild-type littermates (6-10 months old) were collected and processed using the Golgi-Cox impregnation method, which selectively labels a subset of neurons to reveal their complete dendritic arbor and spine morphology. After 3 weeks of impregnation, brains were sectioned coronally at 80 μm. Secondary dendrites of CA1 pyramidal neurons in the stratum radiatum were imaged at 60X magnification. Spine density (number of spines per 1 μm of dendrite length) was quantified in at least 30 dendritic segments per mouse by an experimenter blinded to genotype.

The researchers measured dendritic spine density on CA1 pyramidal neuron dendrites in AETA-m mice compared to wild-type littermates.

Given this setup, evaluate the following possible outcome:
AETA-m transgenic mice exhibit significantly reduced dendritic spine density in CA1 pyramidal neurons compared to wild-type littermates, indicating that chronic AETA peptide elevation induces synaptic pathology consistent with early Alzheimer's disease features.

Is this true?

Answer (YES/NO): YES